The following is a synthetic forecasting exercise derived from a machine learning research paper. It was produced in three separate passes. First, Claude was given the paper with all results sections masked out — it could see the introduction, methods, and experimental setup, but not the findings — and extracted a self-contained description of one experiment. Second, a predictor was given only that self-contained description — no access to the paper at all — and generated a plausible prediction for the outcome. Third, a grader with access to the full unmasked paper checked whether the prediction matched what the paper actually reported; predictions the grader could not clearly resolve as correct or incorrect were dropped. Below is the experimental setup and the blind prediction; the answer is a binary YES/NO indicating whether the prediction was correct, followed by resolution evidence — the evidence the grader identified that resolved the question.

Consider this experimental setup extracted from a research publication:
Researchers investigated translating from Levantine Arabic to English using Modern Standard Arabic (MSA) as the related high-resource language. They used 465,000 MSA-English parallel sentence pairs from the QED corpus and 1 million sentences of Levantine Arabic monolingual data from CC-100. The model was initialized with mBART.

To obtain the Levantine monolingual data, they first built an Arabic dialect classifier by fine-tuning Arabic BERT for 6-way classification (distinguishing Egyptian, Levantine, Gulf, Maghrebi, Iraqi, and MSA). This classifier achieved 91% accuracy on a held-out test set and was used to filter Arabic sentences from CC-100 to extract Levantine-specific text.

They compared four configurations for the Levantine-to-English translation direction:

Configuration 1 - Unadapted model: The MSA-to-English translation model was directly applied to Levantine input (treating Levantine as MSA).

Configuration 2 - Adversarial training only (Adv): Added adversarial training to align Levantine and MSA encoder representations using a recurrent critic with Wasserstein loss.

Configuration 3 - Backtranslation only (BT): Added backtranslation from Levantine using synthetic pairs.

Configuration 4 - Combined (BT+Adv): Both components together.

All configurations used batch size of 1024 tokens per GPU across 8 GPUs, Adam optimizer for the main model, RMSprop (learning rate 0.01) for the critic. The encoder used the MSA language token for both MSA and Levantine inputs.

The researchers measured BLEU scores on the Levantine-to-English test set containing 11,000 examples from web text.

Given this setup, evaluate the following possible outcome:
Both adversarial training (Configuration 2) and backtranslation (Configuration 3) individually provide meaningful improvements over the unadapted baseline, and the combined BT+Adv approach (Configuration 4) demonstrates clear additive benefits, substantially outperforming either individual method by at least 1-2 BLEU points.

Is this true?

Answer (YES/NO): NO